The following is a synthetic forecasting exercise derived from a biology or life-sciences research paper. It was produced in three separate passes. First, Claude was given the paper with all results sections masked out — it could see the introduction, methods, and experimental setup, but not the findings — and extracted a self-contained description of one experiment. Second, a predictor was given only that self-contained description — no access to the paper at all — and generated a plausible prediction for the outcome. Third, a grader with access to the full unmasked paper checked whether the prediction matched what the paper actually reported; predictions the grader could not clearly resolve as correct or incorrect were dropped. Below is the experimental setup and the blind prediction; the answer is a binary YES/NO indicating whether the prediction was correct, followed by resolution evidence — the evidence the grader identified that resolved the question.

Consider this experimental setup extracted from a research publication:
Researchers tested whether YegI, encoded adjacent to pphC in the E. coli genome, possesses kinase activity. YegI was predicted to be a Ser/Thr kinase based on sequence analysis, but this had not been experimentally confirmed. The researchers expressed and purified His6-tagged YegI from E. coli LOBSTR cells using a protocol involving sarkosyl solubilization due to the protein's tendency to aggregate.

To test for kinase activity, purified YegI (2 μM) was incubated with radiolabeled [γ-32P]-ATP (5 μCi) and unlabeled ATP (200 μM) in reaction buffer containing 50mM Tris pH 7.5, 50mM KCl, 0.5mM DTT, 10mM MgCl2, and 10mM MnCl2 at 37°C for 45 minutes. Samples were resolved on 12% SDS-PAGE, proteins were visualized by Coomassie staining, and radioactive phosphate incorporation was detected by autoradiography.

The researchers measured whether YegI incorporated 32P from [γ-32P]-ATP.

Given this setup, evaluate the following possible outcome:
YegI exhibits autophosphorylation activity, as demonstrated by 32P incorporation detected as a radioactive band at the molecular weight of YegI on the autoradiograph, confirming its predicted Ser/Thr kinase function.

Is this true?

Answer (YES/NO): YES